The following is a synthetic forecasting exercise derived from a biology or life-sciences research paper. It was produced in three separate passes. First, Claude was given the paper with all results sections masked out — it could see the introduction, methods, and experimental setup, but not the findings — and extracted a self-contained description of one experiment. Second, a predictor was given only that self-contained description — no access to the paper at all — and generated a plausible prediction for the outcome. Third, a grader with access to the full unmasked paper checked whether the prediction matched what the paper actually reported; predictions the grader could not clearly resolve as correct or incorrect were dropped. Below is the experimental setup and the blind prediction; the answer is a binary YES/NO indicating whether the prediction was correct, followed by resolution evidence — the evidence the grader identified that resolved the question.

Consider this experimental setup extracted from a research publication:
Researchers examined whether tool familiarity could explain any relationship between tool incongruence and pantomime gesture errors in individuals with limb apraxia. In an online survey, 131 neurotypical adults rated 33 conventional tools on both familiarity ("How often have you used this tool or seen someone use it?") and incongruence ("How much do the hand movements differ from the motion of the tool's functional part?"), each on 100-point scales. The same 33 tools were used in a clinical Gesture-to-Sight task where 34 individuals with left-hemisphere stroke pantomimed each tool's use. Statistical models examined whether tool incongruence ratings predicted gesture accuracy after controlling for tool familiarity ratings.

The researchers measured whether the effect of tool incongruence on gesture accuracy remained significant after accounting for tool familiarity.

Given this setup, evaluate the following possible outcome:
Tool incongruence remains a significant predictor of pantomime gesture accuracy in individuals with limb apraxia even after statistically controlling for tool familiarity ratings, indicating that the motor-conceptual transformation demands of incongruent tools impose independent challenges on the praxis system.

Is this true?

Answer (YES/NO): YES